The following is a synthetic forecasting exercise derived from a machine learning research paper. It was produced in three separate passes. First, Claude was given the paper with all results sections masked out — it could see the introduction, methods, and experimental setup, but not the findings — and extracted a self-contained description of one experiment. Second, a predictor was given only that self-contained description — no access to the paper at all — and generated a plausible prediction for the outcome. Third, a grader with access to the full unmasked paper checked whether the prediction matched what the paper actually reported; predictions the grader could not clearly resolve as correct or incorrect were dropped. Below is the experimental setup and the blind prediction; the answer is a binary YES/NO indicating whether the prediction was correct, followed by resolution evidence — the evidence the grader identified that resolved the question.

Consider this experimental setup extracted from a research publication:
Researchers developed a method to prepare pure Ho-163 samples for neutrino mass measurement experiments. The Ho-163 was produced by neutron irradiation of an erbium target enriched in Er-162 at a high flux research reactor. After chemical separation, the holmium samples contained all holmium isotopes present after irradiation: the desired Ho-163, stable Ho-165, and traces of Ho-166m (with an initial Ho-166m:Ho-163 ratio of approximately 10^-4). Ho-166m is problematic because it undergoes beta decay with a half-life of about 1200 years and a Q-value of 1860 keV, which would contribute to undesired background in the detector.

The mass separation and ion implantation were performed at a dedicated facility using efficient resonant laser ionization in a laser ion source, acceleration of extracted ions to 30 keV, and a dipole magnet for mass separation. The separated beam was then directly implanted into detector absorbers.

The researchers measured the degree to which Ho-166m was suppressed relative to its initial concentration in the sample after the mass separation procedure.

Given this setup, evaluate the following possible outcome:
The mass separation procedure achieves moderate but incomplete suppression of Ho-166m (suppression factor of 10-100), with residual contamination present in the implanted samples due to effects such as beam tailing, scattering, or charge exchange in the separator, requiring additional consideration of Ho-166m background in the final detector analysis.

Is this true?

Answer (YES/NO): NO